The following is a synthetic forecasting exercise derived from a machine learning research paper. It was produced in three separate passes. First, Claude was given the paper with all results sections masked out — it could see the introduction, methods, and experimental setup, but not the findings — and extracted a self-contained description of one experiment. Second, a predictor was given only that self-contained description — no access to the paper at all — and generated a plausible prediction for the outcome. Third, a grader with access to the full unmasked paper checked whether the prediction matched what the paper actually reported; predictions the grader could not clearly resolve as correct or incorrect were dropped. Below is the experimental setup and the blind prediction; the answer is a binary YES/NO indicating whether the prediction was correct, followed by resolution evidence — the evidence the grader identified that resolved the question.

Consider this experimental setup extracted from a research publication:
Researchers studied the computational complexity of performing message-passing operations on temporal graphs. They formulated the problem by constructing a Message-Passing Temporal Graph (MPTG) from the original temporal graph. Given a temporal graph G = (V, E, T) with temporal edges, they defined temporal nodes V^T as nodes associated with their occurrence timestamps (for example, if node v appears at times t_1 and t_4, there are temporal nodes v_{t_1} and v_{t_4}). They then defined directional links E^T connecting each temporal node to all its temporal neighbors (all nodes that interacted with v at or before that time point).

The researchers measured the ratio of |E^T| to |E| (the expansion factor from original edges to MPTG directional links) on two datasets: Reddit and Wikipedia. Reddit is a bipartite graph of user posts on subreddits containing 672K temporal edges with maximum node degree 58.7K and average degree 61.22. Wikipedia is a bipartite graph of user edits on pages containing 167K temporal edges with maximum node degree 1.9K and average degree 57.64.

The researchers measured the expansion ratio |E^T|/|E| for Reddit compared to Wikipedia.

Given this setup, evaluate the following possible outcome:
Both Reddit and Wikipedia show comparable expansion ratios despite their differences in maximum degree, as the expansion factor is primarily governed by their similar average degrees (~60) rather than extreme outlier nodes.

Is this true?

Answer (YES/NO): NO